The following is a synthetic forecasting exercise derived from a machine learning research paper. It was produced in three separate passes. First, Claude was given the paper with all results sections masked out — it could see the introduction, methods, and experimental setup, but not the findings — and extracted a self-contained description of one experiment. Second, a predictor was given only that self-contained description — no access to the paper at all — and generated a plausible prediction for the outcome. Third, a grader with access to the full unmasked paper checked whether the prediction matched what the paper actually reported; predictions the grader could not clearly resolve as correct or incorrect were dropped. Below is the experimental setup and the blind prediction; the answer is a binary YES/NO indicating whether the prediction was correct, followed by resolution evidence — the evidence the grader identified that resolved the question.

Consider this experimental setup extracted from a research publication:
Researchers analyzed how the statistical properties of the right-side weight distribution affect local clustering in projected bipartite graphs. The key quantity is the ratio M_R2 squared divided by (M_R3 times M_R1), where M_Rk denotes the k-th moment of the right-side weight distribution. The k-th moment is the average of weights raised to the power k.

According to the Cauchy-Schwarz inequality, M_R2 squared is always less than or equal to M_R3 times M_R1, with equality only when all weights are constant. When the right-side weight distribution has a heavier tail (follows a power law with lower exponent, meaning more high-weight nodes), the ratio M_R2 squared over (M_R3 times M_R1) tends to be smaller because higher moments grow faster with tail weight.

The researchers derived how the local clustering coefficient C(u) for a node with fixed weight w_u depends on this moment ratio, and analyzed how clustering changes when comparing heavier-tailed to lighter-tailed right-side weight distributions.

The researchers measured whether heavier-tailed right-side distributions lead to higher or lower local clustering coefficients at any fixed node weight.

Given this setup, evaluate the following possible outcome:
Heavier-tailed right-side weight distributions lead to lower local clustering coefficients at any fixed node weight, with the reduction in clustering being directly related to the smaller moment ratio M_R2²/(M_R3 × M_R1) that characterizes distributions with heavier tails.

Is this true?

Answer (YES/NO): NO